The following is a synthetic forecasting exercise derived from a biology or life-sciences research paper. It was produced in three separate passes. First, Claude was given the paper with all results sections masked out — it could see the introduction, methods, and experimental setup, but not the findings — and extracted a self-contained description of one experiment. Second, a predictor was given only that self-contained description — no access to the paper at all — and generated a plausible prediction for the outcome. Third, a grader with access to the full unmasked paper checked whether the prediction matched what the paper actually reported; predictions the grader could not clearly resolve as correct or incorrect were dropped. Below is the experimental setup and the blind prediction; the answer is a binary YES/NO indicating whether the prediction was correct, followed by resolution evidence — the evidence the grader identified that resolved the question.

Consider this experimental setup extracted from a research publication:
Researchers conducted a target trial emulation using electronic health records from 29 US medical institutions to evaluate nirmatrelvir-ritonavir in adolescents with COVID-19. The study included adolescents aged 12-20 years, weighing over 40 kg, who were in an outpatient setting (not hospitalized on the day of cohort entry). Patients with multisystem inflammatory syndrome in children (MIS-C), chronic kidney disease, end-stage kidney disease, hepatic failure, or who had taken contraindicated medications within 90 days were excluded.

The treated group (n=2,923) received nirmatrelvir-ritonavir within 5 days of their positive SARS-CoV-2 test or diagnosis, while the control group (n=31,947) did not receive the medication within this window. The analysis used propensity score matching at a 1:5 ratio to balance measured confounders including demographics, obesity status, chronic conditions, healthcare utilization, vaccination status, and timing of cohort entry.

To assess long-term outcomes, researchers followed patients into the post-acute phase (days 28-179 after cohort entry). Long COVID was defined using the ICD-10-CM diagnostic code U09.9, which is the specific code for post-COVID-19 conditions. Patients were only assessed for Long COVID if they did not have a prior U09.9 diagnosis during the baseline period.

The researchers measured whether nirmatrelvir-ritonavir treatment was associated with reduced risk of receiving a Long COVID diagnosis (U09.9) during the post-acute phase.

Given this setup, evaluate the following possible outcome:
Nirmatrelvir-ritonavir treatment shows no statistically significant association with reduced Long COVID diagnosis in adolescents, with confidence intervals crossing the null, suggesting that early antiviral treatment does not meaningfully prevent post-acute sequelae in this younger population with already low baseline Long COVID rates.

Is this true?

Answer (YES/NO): YES